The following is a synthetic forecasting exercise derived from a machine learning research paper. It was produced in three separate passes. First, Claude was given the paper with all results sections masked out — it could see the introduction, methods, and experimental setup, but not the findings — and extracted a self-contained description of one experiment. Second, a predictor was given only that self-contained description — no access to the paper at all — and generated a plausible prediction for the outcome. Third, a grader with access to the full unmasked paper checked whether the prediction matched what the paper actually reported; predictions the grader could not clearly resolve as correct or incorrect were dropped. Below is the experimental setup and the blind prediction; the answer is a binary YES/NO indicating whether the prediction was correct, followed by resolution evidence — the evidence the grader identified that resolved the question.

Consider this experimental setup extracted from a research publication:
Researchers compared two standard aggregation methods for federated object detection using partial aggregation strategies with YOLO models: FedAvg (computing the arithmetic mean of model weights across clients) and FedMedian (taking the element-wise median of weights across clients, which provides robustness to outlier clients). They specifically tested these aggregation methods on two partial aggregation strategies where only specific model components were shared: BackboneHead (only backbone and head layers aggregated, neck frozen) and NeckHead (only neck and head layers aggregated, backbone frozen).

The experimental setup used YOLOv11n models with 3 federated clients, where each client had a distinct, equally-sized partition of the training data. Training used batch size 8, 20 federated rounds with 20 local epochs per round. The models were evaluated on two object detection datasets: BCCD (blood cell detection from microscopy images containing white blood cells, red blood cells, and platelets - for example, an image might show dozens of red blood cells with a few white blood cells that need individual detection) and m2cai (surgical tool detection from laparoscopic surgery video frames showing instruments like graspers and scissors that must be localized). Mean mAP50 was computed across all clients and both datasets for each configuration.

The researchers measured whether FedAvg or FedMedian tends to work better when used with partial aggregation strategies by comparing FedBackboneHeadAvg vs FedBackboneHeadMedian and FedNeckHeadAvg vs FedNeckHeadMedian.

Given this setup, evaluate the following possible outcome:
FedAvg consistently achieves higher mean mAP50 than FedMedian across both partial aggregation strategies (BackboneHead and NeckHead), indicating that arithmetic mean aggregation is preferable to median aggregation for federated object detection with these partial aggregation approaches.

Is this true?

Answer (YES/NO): NO